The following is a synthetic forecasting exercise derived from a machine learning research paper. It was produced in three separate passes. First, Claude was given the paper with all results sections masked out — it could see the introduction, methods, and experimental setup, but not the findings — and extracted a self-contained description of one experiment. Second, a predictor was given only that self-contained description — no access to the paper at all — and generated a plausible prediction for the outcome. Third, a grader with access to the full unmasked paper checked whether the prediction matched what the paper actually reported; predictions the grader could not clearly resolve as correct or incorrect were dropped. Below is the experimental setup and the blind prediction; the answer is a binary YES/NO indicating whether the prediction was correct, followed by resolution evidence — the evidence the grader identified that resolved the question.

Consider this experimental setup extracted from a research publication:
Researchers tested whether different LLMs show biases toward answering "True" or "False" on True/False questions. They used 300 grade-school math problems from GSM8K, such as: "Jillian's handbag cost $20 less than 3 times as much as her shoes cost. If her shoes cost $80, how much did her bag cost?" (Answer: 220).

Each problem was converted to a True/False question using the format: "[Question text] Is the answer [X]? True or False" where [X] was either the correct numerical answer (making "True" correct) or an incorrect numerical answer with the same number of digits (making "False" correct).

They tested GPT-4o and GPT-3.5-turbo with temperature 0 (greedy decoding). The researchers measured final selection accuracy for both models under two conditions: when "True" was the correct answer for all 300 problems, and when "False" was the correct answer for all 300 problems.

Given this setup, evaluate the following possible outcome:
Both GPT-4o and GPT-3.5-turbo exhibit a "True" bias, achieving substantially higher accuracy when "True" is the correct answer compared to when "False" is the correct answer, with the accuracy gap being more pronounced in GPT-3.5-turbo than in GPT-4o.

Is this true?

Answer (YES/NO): NO